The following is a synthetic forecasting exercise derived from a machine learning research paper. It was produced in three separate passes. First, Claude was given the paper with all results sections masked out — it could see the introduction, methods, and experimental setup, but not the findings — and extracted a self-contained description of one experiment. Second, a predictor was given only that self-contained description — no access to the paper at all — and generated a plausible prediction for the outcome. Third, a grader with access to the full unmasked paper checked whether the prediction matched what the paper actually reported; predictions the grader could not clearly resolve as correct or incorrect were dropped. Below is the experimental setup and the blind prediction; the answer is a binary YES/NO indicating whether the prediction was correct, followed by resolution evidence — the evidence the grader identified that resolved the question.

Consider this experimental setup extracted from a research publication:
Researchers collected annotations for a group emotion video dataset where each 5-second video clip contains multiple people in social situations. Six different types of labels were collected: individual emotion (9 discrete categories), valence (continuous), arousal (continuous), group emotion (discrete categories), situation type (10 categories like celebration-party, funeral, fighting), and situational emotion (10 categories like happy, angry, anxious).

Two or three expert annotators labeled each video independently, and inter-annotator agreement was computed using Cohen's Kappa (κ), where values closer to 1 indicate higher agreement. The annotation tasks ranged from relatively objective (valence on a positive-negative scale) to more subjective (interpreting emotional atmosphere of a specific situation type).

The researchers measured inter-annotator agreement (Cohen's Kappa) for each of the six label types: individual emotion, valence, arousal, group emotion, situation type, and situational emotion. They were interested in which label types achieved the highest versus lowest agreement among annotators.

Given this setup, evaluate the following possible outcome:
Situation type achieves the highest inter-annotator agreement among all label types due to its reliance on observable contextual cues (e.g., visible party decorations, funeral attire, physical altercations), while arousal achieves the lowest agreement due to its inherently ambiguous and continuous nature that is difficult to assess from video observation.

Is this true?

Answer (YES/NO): NO